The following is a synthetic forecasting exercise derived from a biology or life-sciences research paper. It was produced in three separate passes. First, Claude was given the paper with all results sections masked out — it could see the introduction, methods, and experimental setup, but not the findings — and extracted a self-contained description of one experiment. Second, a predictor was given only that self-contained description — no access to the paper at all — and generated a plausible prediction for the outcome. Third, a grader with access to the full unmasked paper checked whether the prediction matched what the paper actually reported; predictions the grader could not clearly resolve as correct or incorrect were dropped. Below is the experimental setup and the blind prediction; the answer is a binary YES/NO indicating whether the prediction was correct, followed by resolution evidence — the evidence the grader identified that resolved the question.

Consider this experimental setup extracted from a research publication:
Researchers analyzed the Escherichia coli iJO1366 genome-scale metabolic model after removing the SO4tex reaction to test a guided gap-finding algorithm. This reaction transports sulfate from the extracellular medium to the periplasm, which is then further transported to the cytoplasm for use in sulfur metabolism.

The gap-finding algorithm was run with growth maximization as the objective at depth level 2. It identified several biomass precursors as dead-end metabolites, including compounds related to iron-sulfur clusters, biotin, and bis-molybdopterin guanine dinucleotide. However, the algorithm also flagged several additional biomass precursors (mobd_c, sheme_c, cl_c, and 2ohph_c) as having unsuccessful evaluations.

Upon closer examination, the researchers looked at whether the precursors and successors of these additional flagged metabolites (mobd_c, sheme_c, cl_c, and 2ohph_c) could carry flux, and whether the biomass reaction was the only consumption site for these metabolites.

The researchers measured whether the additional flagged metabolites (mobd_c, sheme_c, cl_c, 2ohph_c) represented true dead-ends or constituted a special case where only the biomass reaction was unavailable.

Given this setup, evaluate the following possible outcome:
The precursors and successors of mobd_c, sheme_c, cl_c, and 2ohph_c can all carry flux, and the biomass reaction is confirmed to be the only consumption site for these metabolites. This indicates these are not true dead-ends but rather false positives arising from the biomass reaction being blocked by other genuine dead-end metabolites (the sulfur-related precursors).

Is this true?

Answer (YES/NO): NO